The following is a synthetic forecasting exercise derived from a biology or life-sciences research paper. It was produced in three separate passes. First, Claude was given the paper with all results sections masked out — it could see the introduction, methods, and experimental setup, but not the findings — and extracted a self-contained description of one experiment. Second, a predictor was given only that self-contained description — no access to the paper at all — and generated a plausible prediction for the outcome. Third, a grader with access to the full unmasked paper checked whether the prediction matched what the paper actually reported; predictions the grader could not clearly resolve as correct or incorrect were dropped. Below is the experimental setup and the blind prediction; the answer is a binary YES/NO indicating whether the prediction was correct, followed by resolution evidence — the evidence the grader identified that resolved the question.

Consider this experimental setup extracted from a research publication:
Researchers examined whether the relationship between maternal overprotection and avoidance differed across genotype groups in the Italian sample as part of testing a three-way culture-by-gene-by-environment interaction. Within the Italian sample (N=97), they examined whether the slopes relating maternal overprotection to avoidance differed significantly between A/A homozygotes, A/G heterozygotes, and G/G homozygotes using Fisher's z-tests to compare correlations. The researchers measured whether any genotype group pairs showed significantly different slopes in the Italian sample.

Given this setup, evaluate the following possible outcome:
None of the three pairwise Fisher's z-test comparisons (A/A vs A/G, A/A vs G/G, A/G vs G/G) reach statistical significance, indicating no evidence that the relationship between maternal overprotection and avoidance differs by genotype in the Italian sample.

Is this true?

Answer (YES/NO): YES